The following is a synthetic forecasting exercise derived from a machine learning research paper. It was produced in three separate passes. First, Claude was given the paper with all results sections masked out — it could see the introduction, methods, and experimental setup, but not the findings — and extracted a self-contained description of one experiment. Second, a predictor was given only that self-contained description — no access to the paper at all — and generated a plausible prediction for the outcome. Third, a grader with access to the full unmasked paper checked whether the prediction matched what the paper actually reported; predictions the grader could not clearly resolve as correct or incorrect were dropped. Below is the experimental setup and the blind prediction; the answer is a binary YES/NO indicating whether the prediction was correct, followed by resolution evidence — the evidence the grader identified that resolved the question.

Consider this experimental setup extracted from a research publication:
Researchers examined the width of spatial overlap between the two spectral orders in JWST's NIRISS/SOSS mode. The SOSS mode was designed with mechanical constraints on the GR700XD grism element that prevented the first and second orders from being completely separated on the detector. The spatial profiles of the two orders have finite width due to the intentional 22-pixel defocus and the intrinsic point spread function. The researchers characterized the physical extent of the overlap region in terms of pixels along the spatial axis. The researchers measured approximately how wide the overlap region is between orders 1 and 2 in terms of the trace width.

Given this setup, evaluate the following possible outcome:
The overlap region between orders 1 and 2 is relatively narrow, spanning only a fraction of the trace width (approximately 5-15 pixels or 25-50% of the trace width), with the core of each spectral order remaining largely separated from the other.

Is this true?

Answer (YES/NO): YES